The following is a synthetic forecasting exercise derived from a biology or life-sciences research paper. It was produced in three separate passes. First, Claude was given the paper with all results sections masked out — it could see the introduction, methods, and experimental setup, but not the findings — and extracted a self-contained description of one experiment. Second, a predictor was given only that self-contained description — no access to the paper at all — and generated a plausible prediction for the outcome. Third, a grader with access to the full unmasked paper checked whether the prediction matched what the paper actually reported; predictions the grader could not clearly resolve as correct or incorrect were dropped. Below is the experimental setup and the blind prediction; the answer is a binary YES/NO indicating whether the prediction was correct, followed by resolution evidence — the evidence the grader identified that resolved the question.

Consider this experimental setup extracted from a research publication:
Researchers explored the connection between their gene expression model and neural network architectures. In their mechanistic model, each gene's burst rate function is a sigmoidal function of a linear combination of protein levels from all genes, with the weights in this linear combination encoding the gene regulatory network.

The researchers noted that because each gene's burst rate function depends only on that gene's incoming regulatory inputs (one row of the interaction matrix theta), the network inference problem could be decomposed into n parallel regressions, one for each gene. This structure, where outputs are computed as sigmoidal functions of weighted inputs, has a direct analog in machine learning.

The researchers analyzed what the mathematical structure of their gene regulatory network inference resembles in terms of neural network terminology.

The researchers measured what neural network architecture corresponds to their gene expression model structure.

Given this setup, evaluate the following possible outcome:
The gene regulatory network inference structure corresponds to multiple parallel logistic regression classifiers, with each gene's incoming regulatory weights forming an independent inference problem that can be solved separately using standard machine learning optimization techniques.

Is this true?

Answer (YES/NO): NO